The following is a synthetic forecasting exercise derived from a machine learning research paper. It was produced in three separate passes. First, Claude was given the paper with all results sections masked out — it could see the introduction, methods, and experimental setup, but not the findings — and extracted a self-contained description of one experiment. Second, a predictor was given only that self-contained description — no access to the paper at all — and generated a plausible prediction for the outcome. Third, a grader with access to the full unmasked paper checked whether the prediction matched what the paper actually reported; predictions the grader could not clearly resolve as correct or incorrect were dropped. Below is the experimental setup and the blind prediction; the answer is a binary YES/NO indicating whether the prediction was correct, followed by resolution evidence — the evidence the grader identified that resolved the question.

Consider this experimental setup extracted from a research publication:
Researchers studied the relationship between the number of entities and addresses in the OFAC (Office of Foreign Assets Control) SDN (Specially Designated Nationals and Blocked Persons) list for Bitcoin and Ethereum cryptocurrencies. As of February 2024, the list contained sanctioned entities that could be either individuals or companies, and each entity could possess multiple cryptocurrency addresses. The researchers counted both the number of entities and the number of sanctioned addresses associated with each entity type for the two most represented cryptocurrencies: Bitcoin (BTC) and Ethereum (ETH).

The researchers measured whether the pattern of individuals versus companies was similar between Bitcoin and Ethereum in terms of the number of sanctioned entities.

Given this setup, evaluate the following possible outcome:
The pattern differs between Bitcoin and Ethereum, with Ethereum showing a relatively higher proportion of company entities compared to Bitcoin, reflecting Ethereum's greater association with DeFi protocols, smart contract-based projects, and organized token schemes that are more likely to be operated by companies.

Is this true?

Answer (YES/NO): NO